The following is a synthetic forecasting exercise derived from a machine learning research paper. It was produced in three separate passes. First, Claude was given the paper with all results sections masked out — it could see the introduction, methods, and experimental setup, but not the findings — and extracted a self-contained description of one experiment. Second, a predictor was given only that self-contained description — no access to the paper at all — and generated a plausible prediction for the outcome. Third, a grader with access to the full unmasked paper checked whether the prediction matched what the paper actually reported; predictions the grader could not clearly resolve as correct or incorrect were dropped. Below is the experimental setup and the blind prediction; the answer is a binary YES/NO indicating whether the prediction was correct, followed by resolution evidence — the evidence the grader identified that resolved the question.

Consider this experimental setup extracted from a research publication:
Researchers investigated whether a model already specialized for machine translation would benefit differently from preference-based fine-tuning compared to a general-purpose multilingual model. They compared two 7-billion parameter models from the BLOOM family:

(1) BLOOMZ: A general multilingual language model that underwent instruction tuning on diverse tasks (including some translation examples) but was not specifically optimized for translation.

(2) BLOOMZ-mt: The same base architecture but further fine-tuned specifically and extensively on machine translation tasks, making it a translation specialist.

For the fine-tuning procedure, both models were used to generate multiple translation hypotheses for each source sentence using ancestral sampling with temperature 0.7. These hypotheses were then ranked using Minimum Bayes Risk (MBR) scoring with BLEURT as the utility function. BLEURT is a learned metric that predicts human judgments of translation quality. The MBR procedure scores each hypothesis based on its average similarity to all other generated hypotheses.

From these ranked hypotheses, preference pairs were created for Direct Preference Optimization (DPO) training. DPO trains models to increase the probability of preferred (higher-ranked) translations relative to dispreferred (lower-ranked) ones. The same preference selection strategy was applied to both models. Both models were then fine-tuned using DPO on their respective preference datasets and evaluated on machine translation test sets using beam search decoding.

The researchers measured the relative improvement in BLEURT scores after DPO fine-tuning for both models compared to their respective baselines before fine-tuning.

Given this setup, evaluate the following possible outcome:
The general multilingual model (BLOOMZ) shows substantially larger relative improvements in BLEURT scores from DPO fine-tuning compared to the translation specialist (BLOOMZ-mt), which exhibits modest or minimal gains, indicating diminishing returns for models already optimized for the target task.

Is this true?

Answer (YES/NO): NO